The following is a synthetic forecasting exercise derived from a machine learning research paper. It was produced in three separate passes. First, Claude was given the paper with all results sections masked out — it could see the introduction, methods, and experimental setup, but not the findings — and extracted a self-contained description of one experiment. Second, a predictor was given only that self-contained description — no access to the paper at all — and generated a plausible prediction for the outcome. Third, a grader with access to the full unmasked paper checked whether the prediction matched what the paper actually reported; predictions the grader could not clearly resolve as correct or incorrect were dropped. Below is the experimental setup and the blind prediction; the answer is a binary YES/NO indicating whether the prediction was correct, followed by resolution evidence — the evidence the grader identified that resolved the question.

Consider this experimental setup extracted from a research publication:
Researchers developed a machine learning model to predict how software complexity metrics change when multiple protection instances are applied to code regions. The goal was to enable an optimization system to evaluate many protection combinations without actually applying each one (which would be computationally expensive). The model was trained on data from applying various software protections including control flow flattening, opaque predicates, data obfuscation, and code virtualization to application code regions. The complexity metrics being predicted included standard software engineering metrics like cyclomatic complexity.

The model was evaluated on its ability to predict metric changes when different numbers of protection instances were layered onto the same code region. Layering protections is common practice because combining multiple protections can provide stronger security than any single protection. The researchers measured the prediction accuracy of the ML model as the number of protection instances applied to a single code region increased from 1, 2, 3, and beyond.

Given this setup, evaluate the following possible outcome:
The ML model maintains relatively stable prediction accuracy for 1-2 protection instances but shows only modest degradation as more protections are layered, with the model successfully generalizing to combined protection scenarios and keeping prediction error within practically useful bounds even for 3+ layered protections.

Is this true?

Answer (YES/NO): NO